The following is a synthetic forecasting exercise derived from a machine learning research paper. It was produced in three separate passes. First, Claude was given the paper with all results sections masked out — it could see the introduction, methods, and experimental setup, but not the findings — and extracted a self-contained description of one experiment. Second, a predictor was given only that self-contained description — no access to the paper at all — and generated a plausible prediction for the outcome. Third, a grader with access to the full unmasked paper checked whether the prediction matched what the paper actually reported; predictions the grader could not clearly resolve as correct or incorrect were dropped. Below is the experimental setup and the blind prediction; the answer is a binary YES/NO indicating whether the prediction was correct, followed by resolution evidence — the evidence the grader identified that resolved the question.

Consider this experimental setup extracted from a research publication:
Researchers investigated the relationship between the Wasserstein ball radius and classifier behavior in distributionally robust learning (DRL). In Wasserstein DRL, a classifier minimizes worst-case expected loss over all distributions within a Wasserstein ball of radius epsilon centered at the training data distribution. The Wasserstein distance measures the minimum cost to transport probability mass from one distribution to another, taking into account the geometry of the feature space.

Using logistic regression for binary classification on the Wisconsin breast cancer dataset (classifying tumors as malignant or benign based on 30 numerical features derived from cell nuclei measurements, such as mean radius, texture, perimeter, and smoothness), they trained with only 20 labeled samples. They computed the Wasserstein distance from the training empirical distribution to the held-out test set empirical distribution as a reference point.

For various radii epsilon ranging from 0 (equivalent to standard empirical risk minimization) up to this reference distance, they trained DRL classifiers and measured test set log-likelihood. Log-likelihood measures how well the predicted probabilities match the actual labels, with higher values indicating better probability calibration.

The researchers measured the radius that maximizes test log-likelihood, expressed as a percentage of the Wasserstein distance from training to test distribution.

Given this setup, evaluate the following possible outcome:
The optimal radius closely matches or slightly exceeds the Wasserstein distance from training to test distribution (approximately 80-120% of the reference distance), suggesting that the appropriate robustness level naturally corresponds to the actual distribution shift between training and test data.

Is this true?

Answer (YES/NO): NO